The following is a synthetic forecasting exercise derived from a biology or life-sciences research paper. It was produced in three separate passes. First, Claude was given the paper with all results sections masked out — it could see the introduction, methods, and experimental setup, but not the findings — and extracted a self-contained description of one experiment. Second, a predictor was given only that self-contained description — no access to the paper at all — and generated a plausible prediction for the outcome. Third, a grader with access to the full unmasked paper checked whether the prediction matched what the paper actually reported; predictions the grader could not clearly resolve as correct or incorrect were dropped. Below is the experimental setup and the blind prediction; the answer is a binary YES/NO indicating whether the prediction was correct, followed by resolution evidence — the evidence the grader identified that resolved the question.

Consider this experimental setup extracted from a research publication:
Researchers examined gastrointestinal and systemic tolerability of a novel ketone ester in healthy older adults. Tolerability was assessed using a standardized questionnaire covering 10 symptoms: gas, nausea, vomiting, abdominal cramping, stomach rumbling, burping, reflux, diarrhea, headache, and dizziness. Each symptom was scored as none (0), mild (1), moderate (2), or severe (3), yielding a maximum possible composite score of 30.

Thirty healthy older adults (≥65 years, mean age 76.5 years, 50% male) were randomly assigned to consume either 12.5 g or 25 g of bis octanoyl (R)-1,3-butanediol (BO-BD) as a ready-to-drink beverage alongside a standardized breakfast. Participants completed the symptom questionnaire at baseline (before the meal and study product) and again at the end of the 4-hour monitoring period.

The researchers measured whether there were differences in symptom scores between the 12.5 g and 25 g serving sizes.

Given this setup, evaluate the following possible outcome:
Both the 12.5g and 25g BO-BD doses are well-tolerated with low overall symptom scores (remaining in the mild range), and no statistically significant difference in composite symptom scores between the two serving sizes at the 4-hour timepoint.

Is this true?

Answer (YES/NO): YES